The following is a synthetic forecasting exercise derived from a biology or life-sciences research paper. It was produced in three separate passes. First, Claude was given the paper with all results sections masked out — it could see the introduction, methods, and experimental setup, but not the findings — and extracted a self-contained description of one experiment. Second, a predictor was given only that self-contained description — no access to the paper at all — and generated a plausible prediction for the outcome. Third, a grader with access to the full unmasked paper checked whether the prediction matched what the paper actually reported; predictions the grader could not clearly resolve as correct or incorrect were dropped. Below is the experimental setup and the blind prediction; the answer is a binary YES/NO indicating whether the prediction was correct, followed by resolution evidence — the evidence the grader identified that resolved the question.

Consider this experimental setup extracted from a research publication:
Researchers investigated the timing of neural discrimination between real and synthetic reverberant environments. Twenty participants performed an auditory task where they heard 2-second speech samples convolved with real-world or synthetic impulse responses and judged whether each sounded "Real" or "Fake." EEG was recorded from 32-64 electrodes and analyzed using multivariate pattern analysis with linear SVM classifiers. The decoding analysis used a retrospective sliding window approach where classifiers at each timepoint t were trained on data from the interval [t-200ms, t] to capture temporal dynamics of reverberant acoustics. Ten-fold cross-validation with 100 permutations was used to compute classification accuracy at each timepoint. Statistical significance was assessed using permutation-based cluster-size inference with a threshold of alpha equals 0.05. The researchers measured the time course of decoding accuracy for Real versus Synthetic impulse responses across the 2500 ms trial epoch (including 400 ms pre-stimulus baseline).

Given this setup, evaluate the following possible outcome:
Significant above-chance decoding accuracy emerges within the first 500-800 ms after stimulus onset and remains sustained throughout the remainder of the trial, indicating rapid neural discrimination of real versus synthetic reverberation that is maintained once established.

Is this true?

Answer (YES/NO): NO